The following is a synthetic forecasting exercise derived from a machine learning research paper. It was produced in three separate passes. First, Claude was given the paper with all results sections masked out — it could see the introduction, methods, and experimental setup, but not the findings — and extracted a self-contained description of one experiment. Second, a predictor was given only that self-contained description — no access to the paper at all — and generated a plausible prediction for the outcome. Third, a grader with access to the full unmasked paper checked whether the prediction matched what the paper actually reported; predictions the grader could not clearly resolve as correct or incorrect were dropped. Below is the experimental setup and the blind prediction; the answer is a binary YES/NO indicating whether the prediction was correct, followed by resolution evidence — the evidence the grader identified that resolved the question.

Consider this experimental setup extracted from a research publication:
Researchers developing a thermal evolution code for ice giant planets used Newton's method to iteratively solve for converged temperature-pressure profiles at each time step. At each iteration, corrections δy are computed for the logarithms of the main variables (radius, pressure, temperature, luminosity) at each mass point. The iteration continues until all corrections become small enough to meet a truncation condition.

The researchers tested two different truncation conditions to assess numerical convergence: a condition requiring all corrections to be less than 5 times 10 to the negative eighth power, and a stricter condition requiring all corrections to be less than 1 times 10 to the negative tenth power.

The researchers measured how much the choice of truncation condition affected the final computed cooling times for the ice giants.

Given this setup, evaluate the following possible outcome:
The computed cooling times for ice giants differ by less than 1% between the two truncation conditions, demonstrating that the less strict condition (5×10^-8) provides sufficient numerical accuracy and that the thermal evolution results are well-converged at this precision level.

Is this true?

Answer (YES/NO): YES